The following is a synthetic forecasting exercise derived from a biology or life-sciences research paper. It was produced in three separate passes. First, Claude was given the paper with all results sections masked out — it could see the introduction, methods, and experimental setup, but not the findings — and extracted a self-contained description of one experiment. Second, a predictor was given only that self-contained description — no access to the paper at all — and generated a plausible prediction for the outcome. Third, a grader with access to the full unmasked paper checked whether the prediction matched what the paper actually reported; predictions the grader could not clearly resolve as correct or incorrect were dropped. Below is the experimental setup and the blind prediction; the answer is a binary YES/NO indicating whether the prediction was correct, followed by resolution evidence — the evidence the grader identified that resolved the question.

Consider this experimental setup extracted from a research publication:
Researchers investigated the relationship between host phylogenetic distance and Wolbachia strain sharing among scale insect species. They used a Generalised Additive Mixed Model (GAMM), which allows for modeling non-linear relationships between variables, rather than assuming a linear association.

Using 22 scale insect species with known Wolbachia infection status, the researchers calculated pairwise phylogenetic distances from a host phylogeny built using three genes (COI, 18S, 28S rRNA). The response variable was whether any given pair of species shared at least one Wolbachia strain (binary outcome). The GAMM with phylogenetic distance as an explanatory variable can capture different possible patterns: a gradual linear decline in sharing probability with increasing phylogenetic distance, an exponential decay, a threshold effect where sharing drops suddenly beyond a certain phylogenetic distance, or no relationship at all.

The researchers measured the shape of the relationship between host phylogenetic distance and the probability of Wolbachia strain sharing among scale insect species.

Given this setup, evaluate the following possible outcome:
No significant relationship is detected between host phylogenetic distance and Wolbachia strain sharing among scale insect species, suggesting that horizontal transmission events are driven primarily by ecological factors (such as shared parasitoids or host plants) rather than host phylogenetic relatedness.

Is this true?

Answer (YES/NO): NO